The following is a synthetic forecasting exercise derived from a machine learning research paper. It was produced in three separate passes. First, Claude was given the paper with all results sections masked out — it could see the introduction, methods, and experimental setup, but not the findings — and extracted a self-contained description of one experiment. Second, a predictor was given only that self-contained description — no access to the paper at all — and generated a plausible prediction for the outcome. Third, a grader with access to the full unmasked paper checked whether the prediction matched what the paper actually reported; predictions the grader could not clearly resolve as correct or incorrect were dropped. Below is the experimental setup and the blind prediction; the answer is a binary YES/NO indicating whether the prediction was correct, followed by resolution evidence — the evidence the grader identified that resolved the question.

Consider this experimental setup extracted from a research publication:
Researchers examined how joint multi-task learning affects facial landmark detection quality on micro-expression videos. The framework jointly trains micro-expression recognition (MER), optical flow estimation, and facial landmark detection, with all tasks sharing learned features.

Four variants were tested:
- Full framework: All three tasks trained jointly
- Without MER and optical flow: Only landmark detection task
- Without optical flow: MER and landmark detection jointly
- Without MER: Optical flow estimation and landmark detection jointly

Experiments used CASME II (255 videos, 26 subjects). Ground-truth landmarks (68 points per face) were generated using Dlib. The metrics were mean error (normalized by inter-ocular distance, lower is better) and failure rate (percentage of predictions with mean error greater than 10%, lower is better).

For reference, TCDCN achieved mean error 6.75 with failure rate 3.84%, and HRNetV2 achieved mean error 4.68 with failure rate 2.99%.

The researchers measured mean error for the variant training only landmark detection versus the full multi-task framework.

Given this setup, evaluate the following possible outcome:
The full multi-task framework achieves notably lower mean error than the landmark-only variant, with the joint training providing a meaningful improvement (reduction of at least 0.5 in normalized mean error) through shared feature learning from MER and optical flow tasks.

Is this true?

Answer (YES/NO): YES